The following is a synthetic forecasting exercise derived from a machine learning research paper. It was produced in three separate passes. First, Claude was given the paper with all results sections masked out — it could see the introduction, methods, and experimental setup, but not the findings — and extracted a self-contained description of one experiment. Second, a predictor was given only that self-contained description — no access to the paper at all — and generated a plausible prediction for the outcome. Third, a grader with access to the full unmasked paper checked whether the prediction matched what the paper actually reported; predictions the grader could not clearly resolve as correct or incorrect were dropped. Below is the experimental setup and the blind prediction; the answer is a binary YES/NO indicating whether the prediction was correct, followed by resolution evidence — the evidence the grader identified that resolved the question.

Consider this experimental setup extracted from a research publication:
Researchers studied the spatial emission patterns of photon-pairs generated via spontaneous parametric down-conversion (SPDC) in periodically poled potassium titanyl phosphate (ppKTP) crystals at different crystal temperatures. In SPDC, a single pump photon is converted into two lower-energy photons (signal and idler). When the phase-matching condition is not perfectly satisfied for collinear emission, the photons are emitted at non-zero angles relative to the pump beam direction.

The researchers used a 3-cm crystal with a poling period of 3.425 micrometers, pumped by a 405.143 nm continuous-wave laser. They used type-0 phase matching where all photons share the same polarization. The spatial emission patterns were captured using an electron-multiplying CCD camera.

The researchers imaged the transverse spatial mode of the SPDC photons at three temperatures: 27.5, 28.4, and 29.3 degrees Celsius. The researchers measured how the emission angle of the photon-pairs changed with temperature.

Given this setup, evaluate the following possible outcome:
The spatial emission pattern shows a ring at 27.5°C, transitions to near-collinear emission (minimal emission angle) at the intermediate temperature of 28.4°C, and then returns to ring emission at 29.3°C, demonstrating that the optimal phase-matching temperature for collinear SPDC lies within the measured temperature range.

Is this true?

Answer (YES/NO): NO